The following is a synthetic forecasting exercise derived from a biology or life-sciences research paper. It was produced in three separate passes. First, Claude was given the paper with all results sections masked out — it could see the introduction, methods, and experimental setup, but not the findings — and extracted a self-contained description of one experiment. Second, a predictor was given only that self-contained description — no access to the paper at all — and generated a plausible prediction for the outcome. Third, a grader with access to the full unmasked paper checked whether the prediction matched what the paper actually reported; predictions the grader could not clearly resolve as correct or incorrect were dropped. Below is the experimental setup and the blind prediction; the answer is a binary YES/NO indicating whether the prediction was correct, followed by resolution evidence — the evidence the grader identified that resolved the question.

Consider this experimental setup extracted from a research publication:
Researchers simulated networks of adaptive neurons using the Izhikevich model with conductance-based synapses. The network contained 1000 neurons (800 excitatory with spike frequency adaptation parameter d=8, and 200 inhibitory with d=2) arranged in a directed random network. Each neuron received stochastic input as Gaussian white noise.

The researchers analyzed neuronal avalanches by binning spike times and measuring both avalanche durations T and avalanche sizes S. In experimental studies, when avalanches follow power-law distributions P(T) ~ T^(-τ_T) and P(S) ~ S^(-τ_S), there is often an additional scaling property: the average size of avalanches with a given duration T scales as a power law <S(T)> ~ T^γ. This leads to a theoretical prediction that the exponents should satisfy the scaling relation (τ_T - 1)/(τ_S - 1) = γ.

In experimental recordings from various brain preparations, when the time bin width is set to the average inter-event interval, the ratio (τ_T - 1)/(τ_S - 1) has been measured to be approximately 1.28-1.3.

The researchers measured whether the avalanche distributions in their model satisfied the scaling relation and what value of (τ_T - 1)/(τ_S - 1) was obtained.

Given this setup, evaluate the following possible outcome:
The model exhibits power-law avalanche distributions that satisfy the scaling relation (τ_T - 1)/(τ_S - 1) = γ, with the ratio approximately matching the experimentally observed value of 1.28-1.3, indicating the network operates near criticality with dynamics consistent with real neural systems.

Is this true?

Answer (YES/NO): NO